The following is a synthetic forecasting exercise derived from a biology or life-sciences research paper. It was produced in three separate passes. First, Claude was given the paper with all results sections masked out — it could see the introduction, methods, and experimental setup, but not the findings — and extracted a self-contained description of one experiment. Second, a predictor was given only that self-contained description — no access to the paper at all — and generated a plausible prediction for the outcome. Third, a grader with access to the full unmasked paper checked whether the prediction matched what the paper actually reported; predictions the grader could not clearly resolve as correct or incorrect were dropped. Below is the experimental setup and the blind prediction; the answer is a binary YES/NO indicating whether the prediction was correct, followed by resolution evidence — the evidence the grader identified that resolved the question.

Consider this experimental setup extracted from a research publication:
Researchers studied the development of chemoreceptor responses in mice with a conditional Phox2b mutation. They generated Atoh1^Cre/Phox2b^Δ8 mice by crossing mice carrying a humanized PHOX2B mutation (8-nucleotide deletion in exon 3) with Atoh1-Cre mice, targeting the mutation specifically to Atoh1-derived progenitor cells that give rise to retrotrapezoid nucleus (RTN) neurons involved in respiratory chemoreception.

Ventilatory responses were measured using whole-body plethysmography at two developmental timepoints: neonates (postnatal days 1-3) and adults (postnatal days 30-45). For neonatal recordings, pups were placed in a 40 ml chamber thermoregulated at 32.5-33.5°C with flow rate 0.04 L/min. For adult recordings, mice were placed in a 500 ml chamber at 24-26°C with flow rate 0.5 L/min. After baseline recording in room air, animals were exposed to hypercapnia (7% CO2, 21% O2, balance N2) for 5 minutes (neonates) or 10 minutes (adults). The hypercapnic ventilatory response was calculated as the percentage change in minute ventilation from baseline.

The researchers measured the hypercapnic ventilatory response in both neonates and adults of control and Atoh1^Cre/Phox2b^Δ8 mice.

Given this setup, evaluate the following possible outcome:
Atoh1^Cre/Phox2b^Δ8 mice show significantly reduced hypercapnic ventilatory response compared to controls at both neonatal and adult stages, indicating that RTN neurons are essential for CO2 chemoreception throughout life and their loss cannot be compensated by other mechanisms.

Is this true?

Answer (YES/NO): NO